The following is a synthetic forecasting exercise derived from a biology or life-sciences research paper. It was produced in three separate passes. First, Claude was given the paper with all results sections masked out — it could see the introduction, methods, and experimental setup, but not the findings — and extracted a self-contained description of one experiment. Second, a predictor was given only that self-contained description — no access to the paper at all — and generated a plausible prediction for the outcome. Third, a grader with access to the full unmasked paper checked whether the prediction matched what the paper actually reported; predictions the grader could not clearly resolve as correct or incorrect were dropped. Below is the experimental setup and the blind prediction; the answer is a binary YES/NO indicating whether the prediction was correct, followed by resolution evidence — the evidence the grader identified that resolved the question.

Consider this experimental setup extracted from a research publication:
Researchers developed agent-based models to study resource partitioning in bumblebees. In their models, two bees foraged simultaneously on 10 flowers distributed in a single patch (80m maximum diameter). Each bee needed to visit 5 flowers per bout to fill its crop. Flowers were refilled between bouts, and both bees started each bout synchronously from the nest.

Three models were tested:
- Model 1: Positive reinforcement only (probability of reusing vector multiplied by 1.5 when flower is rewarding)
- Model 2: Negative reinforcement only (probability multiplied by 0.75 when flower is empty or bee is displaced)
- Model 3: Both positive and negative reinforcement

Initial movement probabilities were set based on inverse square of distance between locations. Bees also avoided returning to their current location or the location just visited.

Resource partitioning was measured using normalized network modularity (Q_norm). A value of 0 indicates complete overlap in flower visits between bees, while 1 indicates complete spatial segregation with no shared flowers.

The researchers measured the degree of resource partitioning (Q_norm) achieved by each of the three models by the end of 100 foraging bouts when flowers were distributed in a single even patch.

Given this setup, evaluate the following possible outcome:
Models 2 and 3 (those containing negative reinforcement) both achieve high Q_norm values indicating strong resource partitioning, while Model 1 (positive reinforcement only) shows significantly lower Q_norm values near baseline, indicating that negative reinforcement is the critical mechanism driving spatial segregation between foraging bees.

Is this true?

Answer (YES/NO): NO